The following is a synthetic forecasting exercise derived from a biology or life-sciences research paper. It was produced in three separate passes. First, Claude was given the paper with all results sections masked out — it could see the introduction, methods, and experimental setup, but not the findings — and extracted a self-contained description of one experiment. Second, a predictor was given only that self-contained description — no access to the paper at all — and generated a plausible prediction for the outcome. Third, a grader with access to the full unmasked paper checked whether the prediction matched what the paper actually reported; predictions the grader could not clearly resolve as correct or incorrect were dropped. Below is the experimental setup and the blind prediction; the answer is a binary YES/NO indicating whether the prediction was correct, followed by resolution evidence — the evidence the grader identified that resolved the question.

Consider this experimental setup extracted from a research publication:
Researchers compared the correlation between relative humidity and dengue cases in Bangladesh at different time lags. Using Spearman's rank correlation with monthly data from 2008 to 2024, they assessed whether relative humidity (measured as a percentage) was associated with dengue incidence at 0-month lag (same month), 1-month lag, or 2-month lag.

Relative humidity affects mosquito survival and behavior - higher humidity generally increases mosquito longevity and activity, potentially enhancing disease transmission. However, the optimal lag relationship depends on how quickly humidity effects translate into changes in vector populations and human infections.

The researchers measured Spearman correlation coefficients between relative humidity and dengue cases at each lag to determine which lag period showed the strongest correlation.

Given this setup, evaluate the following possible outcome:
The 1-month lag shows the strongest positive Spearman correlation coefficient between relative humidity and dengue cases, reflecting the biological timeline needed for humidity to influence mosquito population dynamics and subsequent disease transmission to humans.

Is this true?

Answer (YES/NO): NO